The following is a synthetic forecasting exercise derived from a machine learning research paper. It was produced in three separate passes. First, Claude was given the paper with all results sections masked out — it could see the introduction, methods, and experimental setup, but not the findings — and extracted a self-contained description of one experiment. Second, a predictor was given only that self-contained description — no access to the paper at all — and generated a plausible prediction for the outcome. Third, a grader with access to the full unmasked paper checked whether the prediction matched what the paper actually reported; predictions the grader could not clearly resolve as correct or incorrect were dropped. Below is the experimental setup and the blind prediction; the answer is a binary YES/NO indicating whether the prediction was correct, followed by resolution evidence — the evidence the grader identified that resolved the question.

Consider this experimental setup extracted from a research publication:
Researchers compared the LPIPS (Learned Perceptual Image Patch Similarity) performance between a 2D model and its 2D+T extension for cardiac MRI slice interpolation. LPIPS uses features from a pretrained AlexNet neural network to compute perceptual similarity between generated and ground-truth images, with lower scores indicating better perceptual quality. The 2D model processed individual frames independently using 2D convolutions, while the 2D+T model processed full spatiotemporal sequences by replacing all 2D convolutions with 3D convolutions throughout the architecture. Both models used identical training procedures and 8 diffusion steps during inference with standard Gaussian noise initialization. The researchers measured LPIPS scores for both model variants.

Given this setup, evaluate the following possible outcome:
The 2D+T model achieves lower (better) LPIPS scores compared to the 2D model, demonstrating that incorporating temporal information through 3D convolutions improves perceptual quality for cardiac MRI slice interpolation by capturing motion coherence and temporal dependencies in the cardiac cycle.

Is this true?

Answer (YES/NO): NO